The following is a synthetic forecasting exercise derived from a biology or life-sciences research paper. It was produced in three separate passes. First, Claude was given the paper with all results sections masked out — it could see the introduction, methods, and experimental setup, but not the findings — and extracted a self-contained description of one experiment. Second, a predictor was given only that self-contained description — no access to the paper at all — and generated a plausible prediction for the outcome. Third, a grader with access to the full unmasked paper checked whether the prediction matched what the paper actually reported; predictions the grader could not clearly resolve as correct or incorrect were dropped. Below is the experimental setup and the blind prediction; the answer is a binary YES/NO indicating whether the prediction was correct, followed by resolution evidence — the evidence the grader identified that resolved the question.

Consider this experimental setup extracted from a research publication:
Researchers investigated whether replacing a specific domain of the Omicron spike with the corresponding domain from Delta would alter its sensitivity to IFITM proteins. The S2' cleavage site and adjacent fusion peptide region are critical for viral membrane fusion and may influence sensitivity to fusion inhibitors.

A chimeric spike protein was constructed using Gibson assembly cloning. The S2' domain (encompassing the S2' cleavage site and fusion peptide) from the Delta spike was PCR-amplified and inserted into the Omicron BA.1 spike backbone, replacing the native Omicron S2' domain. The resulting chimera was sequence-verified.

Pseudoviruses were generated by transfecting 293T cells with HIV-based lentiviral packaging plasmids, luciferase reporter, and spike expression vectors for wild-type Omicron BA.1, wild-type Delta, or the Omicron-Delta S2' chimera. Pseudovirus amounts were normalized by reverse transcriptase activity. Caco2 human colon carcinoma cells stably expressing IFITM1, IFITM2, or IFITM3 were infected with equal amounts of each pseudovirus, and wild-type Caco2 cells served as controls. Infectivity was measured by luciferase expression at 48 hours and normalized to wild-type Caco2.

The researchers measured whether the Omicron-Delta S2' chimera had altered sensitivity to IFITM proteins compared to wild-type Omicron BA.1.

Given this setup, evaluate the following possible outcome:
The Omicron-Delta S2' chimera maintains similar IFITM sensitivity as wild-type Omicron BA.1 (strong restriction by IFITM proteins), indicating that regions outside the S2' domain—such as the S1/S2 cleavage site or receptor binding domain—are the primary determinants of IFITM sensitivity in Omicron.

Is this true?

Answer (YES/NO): NO